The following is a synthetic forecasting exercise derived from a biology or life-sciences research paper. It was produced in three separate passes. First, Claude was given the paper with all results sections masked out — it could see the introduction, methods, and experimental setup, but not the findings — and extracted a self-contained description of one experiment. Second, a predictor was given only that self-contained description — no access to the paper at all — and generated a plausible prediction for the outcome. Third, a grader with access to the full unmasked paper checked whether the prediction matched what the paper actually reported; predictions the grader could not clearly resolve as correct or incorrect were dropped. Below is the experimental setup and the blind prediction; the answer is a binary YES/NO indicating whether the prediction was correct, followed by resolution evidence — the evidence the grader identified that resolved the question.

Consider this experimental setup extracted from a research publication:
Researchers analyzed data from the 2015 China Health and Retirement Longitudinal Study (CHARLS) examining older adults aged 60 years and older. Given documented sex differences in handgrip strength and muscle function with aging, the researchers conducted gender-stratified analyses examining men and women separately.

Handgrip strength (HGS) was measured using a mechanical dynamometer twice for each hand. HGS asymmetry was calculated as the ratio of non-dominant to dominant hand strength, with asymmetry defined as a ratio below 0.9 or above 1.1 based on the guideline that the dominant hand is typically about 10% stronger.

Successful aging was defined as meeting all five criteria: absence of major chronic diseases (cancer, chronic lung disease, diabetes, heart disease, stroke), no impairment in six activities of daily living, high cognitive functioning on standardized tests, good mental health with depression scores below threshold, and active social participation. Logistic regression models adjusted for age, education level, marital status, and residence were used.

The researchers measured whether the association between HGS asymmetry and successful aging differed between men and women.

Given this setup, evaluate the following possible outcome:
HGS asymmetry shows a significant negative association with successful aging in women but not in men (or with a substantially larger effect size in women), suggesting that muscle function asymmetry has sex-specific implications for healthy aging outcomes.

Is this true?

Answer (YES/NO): NO